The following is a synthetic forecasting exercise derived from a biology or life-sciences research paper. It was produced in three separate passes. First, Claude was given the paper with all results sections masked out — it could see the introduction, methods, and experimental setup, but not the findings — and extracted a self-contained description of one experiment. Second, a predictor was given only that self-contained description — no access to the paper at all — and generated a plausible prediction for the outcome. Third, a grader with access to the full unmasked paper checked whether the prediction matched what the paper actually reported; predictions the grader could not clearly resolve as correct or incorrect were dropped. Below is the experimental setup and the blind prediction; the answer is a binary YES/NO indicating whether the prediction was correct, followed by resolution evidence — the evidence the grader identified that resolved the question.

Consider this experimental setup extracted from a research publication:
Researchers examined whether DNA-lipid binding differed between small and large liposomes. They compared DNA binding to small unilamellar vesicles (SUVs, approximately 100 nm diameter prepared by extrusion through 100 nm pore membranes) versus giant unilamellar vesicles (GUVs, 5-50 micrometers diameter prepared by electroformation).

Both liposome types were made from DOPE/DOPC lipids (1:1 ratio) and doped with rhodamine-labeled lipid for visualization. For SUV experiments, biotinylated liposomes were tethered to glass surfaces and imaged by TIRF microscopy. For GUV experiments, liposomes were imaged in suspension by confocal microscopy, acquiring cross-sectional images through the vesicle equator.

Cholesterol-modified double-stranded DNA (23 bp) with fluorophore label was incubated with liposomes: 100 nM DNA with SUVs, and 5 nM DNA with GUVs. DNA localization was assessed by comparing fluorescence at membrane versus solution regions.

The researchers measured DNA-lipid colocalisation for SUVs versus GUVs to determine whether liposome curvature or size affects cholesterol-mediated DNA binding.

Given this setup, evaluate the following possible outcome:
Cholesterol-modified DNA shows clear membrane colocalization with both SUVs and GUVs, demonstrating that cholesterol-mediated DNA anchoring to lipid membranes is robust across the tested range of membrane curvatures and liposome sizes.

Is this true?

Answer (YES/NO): YES